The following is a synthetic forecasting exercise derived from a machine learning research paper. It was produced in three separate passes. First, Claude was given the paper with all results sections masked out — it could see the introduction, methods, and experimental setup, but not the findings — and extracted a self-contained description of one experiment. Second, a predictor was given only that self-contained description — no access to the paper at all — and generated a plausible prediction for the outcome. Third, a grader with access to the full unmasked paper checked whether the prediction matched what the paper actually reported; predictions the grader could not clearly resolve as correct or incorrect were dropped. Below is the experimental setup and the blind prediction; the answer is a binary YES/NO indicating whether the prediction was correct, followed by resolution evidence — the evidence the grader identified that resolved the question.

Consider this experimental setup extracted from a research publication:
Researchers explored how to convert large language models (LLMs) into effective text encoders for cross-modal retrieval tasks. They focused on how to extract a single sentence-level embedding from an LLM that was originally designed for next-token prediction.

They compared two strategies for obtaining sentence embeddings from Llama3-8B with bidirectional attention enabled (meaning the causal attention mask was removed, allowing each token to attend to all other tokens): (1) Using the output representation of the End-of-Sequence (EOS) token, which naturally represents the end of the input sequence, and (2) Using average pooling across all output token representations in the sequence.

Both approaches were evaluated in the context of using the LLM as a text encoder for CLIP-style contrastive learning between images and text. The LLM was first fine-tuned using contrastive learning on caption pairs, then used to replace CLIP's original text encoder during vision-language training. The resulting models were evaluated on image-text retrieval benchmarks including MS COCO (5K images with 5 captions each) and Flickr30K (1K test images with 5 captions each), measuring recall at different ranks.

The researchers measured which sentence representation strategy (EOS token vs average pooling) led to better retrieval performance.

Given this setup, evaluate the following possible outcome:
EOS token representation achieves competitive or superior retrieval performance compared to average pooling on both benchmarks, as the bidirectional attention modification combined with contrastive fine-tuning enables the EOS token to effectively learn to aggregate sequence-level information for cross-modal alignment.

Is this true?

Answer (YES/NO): NO